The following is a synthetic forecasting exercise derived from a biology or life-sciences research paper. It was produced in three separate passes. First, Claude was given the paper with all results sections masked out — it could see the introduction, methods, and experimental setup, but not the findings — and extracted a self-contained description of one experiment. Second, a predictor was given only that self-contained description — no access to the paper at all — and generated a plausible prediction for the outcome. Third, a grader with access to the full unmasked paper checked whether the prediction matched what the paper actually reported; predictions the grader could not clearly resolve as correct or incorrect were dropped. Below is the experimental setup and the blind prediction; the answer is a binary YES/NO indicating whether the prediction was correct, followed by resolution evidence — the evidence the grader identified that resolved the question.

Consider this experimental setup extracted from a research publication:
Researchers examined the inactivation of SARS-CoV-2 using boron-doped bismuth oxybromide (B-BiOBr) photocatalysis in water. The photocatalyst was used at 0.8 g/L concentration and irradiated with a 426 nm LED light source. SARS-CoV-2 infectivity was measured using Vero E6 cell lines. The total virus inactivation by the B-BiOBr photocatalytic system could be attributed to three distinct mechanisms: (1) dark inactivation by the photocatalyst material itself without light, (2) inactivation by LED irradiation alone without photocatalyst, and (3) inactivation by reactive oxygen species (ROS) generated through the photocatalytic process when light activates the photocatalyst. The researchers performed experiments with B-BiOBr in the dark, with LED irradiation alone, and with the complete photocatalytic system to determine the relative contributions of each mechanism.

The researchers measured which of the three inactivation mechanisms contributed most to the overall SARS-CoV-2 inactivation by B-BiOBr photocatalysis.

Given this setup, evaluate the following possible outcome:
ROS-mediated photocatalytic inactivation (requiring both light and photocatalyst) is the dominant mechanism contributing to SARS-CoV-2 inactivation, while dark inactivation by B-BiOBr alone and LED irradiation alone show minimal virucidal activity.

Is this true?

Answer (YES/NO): NO